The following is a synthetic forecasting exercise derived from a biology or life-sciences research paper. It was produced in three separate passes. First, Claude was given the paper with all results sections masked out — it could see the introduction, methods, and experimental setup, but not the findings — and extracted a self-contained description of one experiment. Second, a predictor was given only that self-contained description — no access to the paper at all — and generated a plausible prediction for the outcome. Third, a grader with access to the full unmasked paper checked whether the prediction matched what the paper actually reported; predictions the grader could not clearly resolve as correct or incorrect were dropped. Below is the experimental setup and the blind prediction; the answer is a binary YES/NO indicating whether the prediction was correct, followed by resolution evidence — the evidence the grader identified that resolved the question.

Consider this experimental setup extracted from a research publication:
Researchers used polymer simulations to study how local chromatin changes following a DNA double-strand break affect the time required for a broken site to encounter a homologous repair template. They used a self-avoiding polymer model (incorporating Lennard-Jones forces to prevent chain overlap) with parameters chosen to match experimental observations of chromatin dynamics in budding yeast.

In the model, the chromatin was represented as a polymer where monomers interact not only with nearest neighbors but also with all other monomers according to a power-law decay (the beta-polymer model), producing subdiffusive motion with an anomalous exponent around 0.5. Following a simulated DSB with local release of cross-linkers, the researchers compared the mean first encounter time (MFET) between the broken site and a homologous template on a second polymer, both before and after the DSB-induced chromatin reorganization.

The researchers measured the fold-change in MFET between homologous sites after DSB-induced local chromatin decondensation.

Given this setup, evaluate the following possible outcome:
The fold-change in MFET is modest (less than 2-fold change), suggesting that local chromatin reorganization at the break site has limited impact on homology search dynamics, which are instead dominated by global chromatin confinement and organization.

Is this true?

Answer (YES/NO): NO